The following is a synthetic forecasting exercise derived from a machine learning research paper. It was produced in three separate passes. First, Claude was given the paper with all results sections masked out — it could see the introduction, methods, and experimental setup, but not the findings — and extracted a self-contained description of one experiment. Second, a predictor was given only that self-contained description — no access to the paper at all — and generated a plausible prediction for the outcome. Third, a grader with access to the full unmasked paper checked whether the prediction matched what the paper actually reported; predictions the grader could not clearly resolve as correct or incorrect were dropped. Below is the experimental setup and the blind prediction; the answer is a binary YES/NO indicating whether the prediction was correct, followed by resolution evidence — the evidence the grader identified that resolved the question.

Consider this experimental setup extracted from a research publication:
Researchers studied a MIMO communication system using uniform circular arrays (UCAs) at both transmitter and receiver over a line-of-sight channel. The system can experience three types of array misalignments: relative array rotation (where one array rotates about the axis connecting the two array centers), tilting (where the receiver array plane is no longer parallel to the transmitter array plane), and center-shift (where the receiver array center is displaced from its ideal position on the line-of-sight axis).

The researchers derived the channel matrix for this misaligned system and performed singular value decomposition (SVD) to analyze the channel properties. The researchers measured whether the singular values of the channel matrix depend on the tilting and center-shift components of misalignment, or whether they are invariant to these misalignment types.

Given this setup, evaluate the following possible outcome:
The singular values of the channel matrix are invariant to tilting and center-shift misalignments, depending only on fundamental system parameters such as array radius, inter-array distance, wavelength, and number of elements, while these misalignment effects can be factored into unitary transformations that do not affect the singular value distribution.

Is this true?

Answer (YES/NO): YES